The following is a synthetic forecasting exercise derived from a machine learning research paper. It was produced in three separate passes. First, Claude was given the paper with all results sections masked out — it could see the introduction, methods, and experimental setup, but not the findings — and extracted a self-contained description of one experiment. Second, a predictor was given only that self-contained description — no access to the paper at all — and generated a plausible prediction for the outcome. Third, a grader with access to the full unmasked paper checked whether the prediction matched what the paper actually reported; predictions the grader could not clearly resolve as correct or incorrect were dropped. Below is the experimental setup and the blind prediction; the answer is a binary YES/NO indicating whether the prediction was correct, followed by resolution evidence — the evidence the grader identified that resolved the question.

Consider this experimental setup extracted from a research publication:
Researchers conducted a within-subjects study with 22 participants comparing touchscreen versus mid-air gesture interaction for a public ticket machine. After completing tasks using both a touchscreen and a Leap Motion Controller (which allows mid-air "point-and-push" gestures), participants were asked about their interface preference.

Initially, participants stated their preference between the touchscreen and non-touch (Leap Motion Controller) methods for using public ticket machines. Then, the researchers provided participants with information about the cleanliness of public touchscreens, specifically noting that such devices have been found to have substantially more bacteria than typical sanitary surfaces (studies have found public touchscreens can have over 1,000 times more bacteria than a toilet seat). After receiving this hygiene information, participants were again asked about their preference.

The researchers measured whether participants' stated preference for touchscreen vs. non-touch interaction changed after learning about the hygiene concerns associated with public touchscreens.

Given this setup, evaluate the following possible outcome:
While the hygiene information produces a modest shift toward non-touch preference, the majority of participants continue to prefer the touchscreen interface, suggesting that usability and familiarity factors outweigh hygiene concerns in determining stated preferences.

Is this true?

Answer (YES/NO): NO